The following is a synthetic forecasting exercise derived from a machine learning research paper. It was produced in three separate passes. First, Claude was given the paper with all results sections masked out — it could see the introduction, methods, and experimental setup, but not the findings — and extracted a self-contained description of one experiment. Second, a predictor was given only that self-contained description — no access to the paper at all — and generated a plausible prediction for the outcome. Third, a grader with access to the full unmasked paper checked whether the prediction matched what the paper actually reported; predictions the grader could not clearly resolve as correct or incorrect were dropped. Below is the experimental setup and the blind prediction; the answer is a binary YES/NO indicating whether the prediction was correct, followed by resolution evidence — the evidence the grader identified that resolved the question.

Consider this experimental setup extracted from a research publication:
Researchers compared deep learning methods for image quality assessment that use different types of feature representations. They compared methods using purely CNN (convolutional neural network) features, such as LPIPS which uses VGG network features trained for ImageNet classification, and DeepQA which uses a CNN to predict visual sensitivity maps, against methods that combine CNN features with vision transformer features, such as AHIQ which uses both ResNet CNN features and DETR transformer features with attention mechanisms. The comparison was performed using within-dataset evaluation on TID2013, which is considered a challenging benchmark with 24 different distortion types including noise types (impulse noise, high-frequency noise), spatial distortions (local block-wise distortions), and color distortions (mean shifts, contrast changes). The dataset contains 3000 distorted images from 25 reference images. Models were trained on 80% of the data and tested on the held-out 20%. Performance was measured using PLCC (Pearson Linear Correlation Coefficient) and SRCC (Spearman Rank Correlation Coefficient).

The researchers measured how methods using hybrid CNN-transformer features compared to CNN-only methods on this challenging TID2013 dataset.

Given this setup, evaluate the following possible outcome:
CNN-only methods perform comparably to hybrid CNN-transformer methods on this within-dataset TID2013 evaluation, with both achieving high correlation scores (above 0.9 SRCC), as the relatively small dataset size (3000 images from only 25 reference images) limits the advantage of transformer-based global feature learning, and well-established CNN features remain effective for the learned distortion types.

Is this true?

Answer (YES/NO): NO